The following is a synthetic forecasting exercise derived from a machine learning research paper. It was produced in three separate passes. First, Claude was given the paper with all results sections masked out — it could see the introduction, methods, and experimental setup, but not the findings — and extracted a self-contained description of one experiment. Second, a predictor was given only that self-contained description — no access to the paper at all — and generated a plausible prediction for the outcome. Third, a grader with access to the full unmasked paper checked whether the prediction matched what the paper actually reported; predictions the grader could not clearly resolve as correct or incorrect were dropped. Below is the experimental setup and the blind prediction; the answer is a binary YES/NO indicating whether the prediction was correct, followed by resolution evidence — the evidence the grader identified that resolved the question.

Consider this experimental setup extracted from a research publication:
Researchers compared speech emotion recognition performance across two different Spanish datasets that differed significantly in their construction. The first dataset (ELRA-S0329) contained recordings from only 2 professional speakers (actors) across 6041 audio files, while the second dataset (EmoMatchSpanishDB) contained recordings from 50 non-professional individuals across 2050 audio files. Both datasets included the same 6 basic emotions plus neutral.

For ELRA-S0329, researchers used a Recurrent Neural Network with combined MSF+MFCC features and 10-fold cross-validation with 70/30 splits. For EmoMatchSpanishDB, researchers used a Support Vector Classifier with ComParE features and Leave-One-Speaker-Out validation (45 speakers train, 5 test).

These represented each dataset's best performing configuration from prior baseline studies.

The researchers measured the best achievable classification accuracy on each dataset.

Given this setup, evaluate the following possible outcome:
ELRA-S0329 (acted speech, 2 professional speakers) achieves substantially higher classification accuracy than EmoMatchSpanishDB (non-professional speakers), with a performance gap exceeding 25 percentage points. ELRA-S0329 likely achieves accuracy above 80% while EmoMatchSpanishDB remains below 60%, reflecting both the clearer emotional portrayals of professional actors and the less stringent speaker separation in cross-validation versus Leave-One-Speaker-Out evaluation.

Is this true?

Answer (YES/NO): NO